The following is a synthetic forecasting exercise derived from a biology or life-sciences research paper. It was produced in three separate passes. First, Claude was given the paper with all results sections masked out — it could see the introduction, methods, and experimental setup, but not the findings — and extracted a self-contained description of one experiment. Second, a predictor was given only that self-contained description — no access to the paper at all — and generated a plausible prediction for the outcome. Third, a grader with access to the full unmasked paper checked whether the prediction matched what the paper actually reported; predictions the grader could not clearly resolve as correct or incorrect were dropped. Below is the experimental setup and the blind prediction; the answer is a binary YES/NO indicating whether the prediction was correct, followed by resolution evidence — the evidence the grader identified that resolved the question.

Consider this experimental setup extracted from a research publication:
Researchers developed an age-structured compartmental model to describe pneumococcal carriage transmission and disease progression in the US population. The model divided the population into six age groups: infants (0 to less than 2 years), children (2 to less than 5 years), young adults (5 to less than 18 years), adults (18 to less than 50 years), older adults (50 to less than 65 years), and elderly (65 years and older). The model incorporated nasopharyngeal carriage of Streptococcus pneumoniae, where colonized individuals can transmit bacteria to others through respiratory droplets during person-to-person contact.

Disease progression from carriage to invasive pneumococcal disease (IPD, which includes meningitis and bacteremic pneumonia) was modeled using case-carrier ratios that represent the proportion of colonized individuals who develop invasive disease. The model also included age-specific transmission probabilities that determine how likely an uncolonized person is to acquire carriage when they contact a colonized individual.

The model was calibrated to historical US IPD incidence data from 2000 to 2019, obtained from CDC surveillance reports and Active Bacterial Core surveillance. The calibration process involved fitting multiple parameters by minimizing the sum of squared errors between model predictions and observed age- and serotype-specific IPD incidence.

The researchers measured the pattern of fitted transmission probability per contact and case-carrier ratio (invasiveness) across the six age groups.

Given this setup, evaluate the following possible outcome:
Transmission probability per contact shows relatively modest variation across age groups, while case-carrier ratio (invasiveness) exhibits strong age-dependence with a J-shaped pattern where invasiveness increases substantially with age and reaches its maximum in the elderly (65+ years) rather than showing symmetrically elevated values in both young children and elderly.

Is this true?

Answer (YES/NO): NO